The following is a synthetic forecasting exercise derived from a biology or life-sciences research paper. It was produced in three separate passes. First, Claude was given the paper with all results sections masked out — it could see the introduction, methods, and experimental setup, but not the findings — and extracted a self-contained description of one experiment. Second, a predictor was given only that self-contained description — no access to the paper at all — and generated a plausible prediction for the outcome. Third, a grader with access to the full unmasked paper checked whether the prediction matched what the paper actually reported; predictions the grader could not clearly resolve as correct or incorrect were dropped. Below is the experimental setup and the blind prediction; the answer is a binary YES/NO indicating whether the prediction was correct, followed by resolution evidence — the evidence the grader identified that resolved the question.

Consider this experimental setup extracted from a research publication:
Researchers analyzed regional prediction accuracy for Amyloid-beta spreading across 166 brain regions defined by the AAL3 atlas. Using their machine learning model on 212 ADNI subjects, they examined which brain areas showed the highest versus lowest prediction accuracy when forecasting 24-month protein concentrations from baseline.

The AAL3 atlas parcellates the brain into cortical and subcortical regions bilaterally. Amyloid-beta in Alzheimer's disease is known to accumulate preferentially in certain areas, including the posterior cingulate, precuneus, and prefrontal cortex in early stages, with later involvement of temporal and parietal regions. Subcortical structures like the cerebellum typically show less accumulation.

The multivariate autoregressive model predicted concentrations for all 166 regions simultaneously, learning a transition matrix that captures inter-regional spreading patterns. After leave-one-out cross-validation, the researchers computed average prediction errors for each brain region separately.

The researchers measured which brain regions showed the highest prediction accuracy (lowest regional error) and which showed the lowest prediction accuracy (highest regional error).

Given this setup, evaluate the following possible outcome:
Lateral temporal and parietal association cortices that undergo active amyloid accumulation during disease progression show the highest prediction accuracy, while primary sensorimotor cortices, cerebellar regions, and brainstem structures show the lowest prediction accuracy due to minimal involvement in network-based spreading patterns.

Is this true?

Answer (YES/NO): NO